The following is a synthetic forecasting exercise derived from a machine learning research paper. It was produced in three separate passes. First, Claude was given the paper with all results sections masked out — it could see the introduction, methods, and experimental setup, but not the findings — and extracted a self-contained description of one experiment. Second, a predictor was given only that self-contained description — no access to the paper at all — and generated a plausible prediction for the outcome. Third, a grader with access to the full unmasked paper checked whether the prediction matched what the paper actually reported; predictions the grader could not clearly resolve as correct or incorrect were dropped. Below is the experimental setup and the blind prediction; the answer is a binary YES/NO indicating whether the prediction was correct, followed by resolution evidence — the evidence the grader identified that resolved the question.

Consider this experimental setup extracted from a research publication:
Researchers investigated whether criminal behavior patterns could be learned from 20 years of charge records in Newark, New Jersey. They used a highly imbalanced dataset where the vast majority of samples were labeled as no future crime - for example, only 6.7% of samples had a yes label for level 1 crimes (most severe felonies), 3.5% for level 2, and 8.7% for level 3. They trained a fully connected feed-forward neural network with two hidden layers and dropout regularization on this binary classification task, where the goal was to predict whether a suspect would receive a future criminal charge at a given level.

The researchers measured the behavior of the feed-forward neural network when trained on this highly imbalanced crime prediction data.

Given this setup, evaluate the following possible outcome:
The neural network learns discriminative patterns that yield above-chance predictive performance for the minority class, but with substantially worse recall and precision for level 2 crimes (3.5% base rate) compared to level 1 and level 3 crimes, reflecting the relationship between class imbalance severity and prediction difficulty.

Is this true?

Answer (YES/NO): NO